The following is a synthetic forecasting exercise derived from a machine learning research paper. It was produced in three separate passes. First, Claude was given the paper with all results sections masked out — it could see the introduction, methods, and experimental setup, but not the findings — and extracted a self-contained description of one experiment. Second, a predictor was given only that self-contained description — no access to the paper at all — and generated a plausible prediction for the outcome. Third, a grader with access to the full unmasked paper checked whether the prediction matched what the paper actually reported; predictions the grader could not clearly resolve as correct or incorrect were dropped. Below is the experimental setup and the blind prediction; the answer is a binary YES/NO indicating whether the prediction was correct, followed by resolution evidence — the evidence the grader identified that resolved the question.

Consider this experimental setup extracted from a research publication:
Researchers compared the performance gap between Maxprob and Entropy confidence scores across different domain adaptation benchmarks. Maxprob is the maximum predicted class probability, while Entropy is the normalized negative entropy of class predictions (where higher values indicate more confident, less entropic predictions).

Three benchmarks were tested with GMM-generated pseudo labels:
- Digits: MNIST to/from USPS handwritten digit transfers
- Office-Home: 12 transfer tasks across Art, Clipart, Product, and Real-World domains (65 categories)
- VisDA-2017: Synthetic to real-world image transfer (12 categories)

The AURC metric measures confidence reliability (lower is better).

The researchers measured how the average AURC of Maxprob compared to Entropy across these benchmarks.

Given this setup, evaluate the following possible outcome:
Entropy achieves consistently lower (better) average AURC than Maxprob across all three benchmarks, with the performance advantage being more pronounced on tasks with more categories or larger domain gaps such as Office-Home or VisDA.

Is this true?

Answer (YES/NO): NO